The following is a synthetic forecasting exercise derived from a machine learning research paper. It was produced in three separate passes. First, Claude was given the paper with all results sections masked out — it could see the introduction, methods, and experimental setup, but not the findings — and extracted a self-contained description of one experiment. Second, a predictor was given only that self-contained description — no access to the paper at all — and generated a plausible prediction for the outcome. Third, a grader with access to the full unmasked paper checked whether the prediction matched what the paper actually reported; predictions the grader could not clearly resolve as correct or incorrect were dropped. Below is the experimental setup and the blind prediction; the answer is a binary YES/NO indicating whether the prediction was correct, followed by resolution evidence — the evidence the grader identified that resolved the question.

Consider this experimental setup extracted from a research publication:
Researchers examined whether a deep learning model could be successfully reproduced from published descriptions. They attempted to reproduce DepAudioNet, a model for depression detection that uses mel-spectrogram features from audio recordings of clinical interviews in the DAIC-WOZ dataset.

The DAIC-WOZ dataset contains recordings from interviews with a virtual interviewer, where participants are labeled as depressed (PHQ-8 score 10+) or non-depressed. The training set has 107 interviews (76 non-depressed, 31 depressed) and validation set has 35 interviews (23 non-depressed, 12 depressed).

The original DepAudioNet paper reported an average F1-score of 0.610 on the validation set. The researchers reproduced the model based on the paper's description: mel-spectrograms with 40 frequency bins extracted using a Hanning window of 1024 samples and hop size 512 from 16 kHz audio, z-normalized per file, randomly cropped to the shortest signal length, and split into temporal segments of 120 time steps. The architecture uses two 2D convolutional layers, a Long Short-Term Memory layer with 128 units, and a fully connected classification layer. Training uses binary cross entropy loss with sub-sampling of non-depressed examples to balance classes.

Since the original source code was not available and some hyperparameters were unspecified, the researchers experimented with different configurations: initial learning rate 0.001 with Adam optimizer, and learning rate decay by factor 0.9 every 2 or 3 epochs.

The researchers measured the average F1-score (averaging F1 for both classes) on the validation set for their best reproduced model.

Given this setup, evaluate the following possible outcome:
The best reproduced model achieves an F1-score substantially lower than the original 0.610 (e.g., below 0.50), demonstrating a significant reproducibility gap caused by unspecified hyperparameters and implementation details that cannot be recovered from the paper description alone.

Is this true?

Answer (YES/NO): NO